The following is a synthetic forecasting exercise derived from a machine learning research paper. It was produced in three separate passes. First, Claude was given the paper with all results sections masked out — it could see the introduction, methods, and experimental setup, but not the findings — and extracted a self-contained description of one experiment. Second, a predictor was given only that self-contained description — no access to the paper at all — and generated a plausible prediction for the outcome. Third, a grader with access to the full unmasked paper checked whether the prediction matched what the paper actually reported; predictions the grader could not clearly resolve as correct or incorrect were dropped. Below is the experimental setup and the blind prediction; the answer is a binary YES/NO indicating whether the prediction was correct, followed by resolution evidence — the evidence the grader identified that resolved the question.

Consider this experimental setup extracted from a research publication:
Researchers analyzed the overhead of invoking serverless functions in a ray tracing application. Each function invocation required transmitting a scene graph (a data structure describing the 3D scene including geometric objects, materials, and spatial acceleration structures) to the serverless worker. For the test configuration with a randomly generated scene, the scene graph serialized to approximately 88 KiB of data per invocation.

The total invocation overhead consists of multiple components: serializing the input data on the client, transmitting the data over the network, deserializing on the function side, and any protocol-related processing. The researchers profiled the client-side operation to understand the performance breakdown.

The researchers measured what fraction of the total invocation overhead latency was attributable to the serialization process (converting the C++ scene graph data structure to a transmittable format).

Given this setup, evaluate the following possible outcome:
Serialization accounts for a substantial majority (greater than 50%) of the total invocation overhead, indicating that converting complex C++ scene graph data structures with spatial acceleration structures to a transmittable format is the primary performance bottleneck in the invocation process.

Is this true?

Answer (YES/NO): NO